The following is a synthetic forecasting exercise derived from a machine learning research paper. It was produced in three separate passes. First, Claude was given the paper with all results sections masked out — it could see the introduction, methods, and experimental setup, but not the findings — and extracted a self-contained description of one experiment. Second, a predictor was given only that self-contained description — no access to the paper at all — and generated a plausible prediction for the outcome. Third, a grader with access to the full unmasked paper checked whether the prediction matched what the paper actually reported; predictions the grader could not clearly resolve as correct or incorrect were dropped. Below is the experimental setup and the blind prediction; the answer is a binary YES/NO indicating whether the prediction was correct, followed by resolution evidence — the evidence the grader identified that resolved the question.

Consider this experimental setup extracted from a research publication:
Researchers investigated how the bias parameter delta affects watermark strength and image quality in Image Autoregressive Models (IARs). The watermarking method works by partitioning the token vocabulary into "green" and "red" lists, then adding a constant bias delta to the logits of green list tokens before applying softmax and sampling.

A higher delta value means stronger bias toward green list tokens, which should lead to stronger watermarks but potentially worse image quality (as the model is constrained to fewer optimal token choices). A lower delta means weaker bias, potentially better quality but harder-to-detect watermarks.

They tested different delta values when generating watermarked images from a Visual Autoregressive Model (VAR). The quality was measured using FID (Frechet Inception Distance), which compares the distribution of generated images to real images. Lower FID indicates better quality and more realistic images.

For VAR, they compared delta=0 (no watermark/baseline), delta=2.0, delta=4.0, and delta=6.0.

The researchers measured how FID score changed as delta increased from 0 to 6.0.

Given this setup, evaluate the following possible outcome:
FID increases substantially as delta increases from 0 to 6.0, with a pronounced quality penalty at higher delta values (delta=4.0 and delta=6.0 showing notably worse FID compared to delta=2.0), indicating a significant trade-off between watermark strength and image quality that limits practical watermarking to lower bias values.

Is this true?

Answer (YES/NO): NO